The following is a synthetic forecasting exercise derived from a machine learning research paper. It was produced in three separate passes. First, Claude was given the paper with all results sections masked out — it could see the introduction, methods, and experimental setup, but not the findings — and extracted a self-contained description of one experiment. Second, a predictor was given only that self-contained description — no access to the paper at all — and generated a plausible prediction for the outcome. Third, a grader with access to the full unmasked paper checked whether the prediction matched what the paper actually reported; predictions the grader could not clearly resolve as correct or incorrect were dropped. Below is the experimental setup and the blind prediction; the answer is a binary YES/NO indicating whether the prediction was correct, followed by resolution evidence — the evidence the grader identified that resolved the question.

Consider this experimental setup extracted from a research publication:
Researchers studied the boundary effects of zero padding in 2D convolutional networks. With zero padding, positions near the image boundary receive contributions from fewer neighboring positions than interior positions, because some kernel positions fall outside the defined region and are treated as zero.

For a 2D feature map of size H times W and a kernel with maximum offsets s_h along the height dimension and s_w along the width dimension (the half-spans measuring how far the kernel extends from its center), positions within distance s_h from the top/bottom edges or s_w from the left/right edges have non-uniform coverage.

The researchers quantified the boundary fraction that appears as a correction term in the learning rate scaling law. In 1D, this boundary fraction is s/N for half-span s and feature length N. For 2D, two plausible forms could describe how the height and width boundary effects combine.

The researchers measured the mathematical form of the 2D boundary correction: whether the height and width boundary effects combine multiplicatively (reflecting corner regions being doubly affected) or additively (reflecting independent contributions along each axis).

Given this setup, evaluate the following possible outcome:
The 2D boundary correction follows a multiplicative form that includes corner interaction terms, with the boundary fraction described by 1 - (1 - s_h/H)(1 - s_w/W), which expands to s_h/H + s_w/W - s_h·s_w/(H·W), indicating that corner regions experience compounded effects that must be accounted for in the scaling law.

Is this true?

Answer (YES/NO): NO